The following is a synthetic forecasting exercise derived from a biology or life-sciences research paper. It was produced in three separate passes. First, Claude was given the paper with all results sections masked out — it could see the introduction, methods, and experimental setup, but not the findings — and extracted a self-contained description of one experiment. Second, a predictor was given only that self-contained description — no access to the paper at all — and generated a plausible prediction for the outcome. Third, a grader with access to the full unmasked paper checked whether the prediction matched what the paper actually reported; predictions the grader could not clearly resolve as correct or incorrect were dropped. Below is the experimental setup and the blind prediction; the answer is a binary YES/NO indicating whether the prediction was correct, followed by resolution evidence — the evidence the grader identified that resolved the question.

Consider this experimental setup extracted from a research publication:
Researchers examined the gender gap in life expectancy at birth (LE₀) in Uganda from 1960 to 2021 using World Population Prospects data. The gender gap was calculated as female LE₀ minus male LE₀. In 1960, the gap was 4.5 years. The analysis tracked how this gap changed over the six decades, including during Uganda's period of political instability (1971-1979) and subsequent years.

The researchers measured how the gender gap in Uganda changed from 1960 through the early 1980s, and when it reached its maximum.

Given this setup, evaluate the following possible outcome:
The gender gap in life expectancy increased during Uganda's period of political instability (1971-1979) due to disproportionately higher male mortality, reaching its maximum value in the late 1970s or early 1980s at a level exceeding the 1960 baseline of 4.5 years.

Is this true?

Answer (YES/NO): YES